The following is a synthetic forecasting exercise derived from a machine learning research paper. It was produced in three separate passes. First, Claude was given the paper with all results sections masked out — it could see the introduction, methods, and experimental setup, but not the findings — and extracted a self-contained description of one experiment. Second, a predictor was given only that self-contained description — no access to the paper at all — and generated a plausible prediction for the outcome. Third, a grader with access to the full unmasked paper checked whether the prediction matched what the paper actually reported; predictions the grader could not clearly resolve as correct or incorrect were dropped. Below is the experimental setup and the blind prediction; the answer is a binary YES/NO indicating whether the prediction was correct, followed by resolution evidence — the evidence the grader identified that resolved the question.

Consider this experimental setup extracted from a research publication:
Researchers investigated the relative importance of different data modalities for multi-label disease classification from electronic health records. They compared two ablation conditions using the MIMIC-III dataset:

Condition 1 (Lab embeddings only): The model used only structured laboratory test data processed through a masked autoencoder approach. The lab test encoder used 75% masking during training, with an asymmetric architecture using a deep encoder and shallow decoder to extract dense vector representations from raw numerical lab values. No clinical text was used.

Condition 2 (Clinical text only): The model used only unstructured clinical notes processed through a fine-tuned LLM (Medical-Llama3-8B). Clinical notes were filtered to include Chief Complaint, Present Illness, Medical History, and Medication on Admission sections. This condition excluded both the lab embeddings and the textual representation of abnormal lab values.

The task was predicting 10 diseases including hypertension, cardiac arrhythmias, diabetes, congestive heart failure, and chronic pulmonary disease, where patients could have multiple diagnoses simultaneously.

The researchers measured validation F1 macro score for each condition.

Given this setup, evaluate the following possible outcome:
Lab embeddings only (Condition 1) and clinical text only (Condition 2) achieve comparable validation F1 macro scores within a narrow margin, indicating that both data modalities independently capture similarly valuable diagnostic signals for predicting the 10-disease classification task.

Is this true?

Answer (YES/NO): NO